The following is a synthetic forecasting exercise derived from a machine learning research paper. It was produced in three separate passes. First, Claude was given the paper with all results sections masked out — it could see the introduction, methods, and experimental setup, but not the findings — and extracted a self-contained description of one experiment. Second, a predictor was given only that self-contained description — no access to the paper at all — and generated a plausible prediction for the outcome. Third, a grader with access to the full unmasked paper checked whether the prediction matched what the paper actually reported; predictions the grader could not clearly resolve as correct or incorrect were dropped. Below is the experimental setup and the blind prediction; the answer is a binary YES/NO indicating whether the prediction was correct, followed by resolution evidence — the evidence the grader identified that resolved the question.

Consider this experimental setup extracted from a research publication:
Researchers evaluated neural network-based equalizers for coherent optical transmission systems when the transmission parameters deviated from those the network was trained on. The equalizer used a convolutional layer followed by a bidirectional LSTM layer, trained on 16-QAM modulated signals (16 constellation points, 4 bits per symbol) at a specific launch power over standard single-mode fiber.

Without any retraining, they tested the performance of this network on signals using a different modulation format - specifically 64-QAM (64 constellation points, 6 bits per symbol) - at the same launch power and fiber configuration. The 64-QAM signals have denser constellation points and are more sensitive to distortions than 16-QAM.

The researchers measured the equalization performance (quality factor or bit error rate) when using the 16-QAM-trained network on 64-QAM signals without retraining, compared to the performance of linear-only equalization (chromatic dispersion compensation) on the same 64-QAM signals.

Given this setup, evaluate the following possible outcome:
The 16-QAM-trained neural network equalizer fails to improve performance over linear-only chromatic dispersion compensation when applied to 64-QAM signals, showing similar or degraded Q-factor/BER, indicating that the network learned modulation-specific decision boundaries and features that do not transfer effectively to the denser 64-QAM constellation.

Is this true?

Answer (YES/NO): NO